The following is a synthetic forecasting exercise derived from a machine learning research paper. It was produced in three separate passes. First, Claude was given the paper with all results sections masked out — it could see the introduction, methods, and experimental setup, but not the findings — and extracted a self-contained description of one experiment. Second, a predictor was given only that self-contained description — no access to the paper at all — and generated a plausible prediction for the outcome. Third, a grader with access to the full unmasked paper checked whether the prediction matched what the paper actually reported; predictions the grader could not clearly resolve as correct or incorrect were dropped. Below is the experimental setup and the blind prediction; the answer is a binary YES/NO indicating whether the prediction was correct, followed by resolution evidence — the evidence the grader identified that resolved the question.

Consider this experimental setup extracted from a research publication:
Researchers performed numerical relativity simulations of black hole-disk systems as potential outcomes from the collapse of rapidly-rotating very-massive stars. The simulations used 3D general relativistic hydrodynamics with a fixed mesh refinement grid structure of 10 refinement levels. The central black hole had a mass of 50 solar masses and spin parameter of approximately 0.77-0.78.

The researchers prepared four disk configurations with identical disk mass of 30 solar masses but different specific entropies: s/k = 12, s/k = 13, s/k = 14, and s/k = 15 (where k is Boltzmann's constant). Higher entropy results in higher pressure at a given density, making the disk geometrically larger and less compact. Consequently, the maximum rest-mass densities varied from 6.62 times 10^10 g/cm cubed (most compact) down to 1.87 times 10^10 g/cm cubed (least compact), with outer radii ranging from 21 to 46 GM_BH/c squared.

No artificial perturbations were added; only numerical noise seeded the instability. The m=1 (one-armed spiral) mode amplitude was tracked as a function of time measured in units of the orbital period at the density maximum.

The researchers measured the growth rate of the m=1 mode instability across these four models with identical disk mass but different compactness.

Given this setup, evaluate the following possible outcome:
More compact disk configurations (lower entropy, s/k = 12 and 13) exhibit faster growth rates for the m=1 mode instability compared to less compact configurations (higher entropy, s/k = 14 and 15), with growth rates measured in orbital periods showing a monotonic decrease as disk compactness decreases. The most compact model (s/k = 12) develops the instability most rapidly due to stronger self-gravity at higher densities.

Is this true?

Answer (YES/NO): YES